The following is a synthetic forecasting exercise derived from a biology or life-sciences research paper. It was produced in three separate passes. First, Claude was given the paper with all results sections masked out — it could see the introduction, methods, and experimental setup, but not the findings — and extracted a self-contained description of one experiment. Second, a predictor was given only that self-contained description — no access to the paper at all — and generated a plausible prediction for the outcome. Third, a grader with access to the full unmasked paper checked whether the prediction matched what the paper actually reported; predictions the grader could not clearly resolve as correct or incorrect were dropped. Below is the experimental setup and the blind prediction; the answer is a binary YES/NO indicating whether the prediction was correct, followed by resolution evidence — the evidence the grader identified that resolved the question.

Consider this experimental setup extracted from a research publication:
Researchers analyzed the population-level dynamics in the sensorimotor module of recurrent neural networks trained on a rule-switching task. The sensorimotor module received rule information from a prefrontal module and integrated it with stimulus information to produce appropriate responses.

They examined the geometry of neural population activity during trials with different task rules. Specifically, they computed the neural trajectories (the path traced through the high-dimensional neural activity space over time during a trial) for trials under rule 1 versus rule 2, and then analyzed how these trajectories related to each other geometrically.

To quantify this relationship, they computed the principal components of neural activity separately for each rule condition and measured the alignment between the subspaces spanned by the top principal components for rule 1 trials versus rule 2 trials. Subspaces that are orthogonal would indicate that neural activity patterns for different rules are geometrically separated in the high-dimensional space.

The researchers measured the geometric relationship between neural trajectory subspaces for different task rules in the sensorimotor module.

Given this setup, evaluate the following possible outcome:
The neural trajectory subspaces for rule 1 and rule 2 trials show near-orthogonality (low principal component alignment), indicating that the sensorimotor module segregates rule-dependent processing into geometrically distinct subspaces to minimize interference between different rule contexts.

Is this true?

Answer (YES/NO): YES